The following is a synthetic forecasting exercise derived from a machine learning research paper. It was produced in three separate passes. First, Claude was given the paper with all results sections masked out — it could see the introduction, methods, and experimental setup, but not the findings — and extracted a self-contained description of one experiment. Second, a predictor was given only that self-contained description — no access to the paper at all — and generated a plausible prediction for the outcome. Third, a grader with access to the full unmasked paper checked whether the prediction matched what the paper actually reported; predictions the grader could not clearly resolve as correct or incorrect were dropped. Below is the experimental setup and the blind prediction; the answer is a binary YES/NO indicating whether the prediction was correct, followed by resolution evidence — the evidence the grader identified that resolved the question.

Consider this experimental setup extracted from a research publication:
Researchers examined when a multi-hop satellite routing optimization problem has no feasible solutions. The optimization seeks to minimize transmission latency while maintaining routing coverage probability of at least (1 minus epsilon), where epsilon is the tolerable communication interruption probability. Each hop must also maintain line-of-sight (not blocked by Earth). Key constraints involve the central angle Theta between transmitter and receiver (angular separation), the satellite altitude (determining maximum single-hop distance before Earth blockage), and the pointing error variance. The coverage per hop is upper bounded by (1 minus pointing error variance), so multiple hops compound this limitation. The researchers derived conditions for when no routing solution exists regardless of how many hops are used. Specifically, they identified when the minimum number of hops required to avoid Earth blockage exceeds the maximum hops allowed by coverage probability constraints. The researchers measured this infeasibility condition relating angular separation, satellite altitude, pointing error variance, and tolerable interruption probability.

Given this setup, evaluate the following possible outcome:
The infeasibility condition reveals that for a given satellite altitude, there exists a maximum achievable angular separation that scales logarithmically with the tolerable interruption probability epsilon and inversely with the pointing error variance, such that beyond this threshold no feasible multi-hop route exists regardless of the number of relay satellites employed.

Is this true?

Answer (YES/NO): NO